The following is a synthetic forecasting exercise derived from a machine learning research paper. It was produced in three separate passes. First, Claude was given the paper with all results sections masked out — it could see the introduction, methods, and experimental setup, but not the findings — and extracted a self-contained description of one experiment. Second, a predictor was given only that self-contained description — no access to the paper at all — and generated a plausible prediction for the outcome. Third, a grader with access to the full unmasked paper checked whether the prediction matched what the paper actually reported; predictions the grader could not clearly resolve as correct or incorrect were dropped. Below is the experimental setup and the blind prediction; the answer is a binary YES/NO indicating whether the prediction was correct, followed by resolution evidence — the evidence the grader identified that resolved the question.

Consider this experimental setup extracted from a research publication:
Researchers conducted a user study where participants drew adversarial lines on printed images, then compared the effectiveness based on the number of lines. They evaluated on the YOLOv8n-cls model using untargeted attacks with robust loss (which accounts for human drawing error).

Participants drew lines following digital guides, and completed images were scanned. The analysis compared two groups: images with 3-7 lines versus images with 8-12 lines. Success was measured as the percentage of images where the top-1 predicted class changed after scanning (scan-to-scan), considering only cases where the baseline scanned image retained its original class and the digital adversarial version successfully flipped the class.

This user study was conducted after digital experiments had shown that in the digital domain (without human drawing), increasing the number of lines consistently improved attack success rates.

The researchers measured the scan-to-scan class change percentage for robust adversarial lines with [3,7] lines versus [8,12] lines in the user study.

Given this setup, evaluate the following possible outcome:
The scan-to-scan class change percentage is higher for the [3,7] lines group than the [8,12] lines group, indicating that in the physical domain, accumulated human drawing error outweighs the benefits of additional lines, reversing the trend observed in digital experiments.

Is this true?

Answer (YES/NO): YES